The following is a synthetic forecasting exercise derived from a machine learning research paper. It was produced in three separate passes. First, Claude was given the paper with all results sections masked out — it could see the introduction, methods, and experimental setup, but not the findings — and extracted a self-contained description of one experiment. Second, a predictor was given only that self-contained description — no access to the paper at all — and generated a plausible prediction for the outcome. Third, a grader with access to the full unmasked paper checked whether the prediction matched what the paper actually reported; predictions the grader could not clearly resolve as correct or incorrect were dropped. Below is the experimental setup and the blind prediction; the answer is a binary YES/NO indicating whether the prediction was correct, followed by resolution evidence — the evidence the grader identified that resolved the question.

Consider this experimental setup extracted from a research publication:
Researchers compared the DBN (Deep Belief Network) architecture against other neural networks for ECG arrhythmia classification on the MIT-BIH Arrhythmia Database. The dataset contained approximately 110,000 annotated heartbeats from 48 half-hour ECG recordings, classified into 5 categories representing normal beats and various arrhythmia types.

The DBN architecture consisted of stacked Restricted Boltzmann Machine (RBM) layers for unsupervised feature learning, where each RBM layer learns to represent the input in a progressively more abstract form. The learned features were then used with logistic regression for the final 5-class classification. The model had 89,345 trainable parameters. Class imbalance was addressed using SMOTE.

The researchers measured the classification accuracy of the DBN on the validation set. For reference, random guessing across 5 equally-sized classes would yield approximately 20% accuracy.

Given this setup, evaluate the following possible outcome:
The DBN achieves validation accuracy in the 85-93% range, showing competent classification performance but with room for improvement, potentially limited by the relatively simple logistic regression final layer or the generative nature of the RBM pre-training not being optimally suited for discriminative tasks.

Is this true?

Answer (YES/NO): NO